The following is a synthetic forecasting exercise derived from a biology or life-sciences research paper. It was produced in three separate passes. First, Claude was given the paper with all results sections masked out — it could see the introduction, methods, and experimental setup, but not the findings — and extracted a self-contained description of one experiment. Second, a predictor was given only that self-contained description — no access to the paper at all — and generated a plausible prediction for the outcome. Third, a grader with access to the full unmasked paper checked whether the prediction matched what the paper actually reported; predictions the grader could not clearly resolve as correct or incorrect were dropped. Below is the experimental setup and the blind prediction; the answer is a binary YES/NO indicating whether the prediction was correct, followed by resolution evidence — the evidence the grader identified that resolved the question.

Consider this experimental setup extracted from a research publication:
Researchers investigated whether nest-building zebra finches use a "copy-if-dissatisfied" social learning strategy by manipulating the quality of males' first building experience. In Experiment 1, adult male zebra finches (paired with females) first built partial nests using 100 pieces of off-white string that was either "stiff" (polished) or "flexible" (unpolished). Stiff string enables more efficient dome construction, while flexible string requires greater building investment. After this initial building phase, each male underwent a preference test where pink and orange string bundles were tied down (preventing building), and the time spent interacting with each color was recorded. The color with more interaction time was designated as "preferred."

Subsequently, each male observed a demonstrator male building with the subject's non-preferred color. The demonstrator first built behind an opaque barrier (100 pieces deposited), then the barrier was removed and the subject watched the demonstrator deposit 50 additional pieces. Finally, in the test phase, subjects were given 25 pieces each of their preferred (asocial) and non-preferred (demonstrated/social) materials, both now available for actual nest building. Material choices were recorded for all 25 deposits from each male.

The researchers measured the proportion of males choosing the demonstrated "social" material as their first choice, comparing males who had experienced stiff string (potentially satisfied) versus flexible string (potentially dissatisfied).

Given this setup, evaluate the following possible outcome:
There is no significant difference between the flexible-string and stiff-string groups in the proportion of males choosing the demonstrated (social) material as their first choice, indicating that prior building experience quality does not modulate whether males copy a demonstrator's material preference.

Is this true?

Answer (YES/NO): NO